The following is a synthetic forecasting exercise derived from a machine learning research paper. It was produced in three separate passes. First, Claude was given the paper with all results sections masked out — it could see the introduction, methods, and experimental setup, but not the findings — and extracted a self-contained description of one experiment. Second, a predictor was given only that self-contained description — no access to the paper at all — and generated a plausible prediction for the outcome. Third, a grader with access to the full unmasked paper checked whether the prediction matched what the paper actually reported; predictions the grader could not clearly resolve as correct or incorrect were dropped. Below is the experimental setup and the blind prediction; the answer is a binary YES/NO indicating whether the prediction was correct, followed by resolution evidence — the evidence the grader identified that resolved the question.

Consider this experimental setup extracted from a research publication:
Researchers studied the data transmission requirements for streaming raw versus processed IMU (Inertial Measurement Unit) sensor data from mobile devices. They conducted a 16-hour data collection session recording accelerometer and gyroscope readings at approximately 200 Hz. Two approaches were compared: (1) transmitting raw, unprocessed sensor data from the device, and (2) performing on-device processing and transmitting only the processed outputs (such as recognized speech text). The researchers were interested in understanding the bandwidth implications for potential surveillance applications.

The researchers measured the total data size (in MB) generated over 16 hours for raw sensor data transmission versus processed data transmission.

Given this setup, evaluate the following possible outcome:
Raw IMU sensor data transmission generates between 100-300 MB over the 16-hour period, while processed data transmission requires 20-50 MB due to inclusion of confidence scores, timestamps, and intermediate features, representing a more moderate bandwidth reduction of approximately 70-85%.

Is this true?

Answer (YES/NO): NO